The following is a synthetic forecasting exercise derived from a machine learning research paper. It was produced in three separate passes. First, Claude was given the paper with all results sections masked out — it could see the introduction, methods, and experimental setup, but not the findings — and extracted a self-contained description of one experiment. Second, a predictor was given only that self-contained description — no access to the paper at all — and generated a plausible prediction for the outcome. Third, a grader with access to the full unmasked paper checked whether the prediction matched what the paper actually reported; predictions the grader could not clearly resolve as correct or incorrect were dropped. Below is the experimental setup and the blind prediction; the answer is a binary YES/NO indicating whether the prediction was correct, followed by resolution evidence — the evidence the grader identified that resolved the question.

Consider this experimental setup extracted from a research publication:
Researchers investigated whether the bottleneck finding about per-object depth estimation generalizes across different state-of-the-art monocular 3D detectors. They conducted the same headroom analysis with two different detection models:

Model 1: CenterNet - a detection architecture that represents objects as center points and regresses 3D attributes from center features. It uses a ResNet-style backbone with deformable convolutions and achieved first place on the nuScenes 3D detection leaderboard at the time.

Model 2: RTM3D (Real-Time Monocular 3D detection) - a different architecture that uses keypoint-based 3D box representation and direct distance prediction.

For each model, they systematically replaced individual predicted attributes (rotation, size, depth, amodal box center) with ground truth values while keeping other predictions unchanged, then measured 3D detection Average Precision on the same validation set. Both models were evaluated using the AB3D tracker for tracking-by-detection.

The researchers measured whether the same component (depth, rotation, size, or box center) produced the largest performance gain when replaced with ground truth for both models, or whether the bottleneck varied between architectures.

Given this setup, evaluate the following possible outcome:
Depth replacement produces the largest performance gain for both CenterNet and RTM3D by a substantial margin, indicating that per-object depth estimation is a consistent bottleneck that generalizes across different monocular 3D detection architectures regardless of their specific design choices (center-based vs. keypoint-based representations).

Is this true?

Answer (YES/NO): YES